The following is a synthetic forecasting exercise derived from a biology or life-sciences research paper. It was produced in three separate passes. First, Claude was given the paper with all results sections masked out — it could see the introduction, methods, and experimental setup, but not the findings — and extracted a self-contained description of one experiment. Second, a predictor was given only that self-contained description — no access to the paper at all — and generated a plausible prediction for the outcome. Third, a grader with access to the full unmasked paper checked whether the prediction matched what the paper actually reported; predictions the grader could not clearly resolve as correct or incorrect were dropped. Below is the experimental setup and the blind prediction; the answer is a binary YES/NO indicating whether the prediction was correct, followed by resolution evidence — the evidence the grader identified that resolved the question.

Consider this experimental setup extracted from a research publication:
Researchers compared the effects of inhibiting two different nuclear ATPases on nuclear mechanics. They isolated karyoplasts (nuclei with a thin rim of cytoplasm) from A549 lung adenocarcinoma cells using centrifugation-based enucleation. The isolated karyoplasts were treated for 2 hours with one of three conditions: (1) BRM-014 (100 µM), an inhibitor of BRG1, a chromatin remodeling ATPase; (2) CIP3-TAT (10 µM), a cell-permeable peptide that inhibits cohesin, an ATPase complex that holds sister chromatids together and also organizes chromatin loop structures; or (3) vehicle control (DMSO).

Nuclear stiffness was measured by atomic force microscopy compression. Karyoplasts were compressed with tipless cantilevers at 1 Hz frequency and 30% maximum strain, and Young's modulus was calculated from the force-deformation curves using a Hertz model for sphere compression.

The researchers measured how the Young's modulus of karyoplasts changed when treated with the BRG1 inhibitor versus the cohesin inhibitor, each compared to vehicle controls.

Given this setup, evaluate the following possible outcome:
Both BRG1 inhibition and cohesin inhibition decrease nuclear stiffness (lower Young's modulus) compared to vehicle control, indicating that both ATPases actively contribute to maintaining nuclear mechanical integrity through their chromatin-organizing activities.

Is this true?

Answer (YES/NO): NO